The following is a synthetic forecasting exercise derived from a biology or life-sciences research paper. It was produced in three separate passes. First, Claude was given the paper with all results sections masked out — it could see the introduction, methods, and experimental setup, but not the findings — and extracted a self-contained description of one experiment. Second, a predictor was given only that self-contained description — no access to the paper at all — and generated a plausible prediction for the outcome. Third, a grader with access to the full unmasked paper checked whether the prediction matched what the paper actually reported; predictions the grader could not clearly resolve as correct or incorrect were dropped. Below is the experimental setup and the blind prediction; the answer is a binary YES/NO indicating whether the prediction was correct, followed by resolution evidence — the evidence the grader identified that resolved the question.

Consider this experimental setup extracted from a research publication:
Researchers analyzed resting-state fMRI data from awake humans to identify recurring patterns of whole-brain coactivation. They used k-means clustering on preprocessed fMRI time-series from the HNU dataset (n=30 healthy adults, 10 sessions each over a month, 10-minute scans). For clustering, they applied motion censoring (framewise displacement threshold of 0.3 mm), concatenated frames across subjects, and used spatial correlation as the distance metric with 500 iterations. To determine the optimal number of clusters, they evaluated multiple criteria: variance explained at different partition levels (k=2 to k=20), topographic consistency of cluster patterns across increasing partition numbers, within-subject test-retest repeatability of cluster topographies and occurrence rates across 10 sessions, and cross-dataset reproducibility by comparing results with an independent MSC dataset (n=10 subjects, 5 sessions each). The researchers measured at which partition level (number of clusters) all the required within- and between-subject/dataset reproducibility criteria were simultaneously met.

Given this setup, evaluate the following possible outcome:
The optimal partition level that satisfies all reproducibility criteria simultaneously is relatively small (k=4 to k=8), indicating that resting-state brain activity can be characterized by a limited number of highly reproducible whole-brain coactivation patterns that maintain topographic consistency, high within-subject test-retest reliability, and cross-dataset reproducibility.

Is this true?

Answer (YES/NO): YES